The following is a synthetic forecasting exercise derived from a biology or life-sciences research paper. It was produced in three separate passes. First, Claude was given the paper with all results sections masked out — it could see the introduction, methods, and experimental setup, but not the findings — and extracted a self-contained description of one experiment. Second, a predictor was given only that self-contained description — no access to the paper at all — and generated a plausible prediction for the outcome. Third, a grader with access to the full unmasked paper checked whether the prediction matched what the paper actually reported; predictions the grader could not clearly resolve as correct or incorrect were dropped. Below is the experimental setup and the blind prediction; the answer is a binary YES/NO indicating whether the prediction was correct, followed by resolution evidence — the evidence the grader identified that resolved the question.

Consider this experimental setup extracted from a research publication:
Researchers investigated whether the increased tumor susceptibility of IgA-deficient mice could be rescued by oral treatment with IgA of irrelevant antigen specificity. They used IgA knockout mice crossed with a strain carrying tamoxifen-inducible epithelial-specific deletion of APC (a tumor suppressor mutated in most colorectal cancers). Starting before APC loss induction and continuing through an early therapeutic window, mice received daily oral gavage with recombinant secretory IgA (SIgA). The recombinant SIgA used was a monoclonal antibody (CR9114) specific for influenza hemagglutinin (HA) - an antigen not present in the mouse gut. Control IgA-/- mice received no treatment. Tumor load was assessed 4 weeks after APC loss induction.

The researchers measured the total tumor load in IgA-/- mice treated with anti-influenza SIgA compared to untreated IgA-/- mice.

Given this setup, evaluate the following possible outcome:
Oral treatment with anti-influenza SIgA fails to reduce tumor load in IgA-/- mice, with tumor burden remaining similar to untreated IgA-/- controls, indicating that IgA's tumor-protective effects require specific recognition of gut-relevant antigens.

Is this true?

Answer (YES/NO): NO